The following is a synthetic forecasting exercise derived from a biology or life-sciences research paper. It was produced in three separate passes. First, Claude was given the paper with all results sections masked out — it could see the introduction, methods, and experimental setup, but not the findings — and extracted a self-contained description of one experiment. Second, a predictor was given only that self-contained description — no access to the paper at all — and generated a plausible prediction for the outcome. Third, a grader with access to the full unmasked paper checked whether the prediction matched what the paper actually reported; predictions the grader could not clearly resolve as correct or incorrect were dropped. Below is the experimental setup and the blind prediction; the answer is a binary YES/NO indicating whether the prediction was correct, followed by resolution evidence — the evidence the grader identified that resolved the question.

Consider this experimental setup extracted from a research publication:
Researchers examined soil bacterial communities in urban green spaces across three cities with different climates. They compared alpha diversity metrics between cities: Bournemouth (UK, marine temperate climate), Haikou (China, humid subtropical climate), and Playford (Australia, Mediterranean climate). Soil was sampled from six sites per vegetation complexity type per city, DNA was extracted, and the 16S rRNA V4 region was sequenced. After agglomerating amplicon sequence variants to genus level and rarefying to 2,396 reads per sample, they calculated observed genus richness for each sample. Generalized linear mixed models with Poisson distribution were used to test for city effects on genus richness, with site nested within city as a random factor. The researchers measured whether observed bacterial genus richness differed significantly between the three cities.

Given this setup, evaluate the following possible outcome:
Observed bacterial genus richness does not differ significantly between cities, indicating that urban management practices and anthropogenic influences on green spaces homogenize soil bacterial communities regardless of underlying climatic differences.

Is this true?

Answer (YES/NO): NO